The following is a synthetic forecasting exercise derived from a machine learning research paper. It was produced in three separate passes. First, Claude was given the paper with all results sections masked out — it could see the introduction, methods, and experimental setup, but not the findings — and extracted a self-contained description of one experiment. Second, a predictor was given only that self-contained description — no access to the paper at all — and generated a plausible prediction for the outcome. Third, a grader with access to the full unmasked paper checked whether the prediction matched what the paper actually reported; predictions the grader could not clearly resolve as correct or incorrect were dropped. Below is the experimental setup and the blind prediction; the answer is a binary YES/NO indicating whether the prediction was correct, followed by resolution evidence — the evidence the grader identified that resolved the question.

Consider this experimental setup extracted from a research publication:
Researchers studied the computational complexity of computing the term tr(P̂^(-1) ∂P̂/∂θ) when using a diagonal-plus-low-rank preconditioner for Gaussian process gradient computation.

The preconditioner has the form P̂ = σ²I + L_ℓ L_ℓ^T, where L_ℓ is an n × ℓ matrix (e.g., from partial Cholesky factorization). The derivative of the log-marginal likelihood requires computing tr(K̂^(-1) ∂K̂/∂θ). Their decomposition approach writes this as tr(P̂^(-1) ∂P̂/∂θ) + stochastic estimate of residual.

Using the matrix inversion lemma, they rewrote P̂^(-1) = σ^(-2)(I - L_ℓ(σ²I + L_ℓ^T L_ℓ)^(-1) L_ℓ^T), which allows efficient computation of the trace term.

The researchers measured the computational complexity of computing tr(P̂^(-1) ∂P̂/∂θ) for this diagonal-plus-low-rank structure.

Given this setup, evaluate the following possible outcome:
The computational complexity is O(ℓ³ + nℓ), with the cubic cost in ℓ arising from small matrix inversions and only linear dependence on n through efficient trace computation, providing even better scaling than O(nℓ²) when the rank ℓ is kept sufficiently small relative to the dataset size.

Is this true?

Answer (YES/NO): NO